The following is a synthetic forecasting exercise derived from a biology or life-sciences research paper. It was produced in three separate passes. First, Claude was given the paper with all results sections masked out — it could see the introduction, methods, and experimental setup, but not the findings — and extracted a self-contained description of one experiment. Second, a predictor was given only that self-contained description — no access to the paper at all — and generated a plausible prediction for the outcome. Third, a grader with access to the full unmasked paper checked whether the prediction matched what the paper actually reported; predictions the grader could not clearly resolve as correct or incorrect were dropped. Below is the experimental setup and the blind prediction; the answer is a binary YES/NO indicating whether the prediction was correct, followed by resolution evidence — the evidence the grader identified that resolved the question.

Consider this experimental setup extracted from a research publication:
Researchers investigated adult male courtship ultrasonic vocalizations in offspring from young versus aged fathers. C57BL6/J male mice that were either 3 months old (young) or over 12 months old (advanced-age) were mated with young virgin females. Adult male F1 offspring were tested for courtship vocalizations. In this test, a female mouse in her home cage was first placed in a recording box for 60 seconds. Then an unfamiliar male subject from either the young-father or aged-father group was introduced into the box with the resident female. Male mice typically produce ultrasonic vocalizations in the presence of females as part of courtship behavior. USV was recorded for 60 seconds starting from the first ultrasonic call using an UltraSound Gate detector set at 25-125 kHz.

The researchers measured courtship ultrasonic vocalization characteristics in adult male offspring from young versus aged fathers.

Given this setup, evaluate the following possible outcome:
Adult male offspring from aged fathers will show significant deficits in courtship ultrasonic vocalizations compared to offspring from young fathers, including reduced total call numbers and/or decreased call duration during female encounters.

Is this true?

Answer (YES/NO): NO